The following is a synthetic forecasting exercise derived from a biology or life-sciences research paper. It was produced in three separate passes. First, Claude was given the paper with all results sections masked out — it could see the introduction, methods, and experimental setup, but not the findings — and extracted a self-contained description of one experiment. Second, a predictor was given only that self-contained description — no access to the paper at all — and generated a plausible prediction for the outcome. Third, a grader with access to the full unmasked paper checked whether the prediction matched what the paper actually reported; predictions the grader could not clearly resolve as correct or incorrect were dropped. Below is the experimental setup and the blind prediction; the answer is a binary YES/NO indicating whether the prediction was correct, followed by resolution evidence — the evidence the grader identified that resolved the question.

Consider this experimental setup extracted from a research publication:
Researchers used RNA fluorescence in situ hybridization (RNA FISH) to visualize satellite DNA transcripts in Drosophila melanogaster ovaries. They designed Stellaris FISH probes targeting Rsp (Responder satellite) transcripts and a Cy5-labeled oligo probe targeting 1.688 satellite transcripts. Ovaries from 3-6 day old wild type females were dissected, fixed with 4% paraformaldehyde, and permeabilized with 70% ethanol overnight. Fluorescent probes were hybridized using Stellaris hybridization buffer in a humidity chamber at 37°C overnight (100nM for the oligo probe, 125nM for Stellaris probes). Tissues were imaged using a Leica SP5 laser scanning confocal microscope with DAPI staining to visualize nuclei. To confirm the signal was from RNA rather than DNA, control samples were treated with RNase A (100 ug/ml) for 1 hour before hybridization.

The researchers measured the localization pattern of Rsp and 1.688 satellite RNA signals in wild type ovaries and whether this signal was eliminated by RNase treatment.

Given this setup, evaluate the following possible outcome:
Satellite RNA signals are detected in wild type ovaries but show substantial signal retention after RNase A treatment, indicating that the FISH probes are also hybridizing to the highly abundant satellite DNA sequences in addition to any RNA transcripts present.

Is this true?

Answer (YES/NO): NO